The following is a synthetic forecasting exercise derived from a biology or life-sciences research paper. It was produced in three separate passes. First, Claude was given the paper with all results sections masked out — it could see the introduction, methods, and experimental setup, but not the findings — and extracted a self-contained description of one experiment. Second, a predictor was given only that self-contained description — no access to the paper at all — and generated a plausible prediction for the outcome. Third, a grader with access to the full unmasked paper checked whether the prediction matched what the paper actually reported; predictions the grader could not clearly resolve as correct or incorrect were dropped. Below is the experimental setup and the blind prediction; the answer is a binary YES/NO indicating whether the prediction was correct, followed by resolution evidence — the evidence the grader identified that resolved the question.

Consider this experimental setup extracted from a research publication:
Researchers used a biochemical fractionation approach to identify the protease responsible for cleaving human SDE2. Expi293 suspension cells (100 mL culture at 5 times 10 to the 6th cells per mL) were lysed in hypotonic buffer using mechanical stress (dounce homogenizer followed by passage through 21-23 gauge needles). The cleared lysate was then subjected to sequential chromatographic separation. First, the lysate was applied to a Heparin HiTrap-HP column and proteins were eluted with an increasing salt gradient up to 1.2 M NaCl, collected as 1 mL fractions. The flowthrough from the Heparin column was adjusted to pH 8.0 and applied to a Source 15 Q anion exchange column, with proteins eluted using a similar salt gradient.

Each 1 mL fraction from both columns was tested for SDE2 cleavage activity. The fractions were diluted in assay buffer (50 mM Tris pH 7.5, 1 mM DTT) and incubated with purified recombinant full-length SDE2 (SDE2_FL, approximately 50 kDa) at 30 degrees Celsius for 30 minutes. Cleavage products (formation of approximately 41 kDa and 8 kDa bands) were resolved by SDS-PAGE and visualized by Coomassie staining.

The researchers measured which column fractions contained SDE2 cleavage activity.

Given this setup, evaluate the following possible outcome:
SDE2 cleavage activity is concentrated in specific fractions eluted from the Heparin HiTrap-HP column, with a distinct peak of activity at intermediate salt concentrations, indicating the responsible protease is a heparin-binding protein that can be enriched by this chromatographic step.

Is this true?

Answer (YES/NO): NO